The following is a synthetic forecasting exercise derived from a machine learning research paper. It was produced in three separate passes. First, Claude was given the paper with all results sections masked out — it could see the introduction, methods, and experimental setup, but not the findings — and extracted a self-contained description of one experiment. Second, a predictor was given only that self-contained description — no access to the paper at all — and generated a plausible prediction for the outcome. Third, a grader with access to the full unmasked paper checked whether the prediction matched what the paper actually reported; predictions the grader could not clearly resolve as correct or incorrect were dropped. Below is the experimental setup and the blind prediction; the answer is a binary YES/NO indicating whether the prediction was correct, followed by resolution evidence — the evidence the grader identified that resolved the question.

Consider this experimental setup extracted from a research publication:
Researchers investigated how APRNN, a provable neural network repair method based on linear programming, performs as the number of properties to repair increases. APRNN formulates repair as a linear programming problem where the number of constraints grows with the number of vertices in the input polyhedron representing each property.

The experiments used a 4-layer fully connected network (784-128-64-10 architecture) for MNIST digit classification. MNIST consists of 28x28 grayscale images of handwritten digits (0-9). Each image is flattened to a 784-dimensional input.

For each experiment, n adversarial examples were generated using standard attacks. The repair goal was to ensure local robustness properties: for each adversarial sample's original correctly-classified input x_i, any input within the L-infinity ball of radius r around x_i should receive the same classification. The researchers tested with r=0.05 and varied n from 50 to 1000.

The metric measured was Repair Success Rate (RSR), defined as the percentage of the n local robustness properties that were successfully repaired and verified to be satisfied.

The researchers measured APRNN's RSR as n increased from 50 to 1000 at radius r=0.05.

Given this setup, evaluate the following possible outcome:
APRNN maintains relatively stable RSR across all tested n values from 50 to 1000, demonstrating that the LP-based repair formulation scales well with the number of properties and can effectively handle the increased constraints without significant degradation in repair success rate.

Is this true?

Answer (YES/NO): NO